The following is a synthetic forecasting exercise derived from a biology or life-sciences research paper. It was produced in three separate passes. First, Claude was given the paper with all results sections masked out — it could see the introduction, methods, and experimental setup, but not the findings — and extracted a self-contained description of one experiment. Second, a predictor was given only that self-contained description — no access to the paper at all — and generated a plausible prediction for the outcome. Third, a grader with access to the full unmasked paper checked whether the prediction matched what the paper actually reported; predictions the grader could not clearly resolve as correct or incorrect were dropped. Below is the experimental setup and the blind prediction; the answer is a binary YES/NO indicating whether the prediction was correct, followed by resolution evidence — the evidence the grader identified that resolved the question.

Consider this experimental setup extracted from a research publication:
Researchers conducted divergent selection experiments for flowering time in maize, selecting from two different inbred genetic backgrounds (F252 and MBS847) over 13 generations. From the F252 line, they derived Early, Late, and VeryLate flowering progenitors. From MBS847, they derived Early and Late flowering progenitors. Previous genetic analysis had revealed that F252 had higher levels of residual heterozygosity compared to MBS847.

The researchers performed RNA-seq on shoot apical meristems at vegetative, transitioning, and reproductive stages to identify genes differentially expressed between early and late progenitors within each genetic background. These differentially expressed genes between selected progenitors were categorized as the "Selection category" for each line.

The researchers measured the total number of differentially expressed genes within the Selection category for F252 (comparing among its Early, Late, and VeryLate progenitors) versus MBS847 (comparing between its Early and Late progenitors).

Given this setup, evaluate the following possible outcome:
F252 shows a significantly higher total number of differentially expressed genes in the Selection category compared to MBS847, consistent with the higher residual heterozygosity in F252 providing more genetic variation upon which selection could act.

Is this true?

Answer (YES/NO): YES